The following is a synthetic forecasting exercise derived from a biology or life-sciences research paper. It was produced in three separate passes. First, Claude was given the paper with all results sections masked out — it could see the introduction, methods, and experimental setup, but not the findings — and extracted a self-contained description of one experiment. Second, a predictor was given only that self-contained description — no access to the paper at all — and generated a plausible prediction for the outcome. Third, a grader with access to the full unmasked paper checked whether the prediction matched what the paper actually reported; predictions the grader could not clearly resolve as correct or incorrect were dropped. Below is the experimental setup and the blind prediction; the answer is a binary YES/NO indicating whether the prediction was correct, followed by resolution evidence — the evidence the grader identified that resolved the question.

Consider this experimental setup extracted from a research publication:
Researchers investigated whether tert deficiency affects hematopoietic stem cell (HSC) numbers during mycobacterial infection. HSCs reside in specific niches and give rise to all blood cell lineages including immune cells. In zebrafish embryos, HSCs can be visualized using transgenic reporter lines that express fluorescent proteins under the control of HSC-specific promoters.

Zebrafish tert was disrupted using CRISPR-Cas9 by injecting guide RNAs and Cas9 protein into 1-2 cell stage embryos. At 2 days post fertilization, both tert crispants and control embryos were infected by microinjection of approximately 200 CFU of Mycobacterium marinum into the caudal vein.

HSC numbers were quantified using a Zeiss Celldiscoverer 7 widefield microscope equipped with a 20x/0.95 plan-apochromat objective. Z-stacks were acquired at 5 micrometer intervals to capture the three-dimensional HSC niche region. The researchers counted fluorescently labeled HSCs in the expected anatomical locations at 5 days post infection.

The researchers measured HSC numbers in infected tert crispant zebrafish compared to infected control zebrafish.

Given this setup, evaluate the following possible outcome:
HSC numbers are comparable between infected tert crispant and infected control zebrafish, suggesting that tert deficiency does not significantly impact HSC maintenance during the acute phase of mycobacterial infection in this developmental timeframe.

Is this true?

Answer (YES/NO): NO